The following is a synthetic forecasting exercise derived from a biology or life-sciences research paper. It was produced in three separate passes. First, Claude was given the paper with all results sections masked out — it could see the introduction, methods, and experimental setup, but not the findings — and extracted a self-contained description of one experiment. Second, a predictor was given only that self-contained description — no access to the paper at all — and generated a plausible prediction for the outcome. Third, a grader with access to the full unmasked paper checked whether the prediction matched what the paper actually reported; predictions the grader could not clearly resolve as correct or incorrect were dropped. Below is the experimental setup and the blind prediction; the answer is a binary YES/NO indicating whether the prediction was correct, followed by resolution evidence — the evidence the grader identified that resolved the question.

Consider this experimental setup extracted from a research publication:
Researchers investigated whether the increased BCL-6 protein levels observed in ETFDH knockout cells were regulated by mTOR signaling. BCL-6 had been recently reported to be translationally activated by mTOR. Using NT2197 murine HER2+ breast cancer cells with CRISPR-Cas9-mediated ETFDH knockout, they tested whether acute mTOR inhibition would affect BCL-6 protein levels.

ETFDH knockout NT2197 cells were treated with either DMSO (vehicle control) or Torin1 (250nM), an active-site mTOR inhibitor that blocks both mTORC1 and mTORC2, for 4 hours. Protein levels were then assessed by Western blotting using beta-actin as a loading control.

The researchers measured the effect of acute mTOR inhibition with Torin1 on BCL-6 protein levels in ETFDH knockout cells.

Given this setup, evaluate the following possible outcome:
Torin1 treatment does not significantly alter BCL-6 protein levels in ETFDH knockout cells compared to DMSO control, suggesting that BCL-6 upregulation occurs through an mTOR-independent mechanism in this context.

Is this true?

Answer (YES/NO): NO